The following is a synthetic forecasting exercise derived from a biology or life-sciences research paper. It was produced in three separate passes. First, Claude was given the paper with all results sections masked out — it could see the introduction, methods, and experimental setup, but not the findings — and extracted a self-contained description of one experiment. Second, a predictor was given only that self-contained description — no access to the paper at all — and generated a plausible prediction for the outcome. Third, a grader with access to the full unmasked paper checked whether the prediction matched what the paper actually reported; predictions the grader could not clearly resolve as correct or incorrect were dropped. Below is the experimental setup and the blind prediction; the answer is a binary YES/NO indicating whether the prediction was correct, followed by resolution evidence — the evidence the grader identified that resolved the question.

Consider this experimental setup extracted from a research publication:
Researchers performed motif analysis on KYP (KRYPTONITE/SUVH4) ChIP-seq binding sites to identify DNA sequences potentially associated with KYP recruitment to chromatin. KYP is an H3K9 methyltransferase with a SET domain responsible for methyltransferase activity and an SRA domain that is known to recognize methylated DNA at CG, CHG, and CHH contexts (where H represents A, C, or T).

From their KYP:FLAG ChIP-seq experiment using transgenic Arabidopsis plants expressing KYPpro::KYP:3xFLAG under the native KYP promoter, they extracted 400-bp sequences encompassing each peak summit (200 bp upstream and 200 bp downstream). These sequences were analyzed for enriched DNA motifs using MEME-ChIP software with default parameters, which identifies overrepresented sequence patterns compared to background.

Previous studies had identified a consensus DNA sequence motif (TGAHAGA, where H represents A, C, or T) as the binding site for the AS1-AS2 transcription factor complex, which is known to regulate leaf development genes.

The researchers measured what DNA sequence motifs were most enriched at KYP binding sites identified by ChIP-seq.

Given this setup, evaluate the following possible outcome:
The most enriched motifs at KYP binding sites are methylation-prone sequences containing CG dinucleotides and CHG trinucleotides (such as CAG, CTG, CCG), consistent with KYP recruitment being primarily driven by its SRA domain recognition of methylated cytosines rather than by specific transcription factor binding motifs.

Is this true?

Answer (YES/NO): NO